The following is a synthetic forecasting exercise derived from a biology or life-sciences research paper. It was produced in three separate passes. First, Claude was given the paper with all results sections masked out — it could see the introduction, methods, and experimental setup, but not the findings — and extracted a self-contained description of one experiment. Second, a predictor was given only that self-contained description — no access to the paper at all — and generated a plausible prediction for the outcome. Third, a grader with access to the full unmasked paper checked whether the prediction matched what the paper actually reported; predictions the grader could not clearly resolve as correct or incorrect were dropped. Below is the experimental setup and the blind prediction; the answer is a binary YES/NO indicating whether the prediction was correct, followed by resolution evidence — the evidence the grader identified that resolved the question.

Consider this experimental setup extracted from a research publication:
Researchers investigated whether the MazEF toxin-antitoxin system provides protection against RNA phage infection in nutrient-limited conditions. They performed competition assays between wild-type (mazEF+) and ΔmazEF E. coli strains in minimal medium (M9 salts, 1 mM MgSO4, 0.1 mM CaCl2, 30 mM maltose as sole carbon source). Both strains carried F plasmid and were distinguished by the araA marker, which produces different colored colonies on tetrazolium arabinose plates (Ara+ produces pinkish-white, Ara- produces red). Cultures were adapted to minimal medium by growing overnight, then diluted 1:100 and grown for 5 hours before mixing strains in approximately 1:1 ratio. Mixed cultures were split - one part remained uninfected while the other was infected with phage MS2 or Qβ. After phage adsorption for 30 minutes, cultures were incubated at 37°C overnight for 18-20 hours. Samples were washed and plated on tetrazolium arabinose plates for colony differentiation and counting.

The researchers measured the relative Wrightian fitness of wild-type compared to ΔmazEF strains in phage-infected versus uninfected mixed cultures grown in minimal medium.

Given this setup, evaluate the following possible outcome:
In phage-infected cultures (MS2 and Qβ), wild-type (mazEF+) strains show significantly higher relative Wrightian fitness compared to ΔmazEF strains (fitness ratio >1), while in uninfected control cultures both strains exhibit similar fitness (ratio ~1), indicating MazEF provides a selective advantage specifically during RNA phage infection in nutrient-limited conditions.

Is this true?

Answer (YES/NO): YES